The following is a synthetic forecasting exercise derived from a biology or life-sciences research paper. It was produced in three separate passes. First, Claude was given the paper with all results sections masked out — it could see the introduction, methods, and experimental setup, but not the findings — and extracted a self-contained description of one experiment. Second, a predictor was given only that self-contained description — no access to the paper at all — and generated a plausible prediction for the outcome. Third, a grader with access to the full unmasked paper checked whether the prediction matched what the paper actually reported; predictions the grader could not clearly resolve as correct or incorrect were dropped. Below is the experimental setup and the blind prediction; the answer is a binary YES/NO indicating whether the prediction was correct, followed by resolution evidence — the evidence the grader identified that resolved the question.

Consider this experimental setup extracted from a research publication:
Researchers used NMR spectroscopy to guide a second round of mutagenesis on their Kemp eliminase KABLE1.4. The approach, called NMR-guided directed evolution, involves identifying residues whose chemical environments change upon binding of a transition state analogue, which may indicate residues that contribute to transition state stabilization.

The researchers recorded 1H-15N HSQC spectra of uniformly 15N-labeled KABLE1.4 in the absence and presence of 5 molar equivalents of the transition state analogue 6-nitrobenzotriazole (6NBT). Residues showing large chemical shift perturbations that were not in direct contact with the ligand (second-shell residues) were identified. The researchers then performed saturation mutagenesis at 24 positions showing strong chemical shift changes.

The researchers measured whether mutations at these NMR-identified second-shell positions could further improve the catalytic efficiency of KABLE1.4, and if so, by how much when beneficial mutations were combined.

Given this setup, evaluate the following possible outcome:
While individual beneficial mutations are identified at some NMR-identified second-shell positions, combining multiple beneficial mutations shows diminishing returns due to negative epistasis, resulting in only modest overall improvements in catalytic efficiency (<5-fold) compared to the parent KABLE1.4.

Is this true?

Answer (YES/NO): YES